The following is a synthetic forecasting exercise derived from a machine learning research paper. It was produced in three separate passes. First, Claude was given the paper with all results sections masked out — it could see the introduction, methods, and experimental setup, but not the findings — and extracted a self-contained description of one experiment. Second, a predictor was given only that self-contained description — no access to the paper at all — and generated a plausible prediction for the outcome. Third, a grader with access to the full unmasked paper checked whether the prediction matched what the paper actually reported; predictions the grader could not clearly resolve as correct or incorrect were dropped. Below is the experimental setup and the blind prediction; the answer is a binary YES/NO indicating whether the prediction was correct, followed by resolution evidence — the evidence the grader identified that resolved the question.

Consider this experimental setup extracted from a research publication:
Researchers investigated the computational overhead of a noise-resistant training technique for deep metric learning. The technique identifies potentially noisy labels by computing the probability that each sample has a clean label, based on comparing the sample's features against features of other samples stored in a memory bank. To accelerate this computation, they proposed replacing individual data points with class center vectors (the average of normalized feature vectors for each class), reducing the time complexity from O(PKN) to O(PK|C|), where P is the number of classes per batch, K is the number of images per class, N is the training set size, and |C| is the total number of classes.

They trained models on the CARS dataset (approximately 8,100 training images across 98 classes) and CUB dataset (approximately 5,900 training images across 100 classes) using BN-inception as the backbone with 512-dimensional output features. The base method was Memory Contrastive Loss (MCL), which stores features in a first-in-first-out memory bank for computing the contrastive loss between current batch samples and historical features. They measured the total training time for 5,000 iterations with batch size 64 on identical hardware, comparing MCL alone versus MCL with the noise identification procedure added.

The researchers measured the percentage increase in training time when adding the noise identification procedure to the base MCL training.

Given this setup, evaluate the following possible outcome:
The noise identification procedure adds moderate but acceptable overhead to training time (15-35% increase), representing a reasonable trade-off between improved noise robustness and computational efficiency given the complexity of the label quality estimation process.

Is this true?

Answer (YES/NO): NO